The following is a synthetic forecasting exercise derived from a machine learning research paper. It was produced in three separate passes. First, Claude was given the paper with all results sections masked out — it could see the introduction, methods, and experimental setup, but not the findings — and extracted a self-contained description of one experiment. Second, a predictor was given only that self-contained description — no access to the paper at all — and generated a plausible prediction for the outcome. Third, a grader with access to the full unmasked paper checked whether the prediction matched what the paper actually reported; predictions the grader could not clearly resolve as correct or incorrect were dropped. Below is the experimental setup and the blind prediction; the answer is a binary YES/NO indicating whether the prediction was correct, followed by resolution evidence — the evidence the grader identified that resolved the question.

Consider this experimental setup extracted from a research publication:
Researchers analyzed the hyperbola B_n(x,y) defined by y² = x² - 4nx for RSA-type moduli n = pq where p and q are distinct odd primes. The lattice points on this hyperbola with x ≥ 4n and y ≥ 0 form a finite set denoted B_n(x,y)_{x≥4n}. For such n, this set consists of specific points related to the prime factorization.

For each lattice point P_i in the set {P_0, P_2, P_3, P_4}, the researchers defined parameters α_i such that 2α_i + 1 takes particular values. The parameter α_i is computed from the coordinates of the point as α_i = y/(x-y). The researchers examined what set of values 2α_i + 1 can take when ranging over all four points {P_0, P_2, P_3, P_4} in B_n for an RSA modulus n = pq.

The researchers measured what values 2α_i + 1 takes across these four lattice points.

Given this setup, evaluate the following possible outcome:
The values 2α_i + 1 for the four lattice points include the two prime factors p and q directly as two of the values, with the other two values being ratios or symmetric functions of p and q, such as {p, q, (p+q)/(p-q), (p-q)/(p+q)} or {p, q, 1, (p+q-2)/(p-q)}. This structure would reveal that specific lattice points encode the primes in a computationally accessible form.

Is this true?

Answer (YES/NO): NO